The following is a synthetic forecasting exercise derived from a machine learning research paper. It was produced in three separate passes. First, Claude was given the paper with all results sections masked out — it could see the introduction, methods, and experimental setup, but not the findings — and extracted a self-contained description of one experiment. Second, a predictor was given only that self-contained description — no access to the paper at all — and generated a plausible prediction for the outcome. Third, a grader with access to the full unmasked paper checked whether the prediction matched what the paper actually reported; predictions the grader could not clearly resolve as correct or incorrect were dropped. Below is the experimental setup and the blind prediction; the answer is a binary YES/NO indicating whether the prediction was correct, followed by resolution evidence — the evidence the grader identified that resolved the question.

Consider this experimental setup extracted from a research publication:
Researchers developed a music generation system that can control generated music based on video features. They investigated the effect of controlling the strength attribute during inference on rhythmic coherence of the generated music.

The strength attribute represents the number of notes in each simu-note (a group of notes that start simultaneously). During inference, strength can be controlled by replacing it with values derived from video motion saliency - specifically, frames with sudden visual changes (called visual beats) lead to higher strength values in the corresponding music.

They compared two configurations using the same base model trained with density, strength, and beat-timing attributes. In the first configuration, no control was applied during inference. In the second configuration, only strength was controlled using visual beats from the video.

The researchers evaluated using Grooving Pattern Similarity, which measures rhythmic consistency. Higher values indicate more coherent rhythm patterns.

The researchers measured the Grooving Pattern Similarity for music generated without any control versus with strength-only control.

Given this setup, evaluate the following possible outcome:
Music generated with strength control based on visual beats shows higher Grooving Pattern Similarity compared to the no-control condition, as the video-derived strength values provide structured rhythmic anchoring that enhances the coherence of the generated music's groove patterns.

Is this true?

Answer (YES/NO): NO